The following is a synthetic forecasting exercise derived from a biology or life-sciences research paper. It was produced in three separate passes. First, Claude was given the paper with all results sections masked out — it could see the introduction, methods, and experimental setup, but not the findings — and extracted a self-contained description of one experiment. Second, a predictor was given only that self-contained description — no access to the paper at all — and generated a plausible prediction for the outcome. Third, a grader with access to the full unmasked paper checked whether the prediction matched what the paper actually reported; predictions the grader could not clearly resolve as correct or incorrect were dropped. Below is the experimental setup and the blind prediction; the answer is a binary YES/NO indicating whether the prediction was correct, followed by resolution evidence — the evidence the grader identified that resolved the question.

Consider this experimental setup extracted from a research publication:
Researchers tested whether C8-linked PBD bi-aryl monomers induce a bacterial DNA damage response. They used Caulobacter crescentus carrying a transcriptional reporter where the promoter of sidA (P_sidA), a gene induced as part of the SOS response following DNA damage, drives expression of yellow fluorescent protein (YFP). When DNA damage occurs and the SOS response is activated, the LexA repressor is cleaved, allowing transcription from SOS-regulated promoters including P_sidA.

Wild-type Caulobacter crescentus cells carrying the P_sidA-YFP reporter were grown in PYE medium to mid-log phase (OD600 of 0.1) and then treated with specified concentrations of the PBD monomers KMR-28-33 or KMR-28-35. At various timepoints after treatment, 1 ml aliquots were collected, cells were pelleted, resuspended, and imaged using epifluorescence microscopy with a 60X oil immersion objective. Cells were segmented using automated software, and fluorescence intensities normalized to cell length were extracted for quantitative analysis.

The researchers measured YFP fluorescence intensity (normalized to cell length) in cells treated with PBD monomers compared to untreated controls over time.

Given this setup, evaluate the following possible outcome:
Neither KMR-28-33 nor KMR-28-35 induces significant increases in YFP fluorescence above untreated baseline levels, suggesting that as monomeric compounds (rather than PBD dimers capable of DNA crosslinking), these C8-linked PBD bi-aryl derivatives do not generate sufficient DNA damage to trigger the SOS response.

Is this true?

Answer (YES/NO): NO